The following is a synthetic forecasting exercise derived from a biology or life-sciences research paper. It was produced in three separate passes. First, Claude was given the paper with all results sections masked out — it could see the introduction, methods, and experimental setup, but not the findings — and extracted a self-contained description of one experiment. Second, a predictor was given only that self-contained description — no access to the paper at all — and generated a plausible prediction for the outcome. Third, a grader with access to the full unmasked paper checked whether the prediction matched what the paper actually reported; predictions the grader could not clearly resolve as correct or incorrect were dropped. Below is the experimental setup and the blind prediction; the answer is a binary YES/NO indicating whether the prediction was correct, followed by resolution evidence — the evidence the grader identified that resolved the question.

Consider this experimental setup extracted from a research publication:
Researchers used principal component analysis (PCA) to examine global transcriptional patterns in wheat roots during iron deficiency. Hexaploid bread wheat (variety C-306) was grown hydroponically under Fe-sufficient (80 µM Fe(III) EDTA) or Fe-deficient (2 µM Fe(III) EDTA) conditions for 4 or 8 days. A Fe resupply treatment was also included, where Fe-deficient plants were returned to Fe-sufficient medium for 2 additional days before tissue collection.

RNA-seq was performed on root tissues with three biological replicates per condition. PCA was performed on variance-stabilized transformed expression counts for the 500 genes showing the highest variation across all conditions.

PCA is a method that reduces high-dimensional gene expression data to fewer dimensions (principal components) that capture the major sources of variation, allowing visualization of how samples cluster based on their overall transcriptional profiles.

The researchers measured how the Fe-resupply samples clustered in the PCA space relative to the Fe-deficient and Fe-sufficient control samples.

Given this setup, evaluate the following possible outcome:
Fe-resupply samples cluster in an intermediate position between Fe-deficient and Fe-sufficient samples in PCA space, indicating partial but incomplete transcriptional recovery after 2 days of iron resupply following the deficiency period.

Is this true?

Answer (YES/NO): NO